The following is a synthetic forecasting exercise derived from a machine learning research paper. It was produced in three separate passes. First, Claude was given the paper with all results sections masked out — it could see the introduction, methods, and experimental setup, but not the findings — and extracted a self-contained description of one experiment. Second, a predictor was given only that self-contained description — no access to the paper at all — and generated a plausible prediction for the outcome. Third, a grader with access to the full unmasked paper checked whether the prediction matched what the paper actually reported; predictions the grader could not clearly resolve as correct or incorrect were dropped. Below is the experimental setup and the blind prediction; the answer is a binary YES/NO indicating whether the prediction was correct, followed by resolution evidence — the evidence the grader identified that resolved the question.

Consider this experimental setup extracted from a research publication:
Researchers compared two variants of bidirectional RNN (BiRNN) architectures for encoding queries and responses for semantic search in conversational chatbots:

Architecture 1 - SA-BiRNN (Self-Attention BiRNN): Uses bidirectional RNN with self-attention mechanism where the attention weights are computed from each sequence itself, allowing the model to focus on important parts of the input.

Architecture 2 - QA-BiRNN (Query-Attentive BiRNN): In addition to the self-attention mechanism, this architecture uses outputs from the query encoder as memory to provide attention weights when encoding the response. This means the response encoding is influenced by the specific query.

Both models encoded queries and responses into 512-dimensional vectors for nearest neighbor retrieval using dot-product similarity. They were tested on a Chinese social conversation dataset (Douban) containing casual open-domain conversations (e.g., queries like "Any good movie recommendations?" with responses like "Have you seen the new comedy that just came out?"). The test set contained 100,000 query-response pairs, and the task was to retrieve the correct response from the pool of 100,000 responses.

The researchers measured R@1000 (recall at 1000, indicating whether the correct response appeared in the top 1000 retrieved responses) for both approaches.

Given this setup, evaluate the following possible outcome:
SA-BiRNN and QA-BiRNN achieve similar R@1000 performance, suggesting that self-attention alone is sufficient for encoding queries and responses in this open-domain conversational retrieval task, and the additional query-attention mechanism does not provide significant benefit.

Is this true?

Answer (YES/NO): NO